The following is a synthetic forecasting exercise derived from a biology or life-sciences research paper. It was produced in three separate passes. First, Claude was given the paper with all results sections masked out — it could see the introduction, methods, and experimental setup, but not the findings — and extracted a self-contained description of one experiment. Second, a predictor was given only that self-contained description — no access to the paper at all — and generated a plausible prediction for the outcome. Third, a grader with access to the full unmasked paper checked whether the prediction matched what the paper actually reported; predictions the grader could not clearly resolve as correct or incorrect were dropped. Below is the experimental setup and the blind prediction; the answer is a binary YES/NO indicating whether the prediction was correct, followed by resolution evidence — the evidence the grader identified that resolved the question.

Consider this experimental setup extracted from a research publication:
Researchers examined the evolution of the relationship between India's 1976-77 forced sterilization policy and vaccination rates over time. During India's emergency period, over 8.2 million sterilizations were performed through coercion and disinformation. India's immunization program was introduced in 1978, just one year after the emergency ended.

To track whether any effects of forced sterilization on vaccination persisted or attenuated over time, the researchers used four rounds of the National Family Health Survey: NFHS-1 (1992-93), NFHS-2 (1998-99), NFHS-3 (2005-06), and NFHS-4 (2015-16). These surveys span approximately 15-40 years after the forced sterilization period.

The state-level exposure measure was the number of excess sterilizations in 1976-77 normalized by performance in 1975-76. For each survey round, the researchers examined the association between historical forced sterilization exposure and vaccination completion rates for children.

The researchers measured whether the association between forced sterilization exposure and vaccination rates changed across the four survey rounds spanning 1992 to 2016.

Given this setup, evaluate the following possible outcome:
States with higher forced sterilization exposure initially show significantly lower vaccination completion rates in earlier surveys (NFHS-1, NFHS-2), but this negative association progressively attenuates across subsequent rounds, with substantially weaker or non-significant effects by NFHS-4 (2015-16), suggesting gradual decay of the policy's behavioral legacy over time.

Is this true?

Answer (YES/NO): NO